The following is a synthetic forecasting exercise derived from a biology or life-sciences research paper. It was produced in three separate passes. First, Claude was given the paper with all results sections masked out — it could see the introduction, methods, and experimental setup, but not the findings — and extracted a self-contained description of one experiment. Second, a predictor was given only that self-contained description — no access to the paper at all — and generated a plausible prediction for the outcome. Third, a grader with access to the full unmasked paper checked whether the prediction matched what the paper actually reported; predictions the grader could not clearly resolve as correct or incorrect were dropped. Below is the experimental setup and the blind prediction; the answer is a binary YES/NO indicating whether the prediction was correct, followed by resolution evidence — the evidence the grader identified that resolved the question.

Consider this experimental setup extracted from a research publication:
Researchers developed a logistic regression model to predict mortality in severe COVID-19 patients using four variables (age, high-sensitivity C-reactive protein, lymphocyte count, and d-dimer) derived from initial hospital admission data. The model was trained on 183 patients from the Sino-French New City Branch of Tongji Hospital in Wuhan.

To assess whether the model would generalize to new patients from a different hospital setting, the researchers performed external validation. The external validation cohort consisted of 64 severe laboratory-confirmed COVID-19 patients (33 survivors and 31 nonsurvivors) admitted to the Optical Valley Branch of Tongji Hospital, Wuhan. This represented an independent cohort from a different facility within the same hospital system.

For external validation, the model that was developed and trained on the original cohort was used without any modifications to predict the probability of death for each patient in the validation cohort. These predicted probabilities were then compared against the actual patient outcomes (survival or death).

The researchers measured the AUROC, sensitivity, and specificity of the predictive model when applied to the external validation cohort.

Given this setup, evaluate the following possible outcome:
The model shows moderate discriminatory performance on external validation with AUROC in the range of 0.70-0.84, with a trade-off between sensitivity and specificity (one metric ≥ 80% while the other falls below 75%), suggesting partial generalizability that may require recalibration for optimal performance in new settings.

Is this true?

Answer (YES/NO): NO